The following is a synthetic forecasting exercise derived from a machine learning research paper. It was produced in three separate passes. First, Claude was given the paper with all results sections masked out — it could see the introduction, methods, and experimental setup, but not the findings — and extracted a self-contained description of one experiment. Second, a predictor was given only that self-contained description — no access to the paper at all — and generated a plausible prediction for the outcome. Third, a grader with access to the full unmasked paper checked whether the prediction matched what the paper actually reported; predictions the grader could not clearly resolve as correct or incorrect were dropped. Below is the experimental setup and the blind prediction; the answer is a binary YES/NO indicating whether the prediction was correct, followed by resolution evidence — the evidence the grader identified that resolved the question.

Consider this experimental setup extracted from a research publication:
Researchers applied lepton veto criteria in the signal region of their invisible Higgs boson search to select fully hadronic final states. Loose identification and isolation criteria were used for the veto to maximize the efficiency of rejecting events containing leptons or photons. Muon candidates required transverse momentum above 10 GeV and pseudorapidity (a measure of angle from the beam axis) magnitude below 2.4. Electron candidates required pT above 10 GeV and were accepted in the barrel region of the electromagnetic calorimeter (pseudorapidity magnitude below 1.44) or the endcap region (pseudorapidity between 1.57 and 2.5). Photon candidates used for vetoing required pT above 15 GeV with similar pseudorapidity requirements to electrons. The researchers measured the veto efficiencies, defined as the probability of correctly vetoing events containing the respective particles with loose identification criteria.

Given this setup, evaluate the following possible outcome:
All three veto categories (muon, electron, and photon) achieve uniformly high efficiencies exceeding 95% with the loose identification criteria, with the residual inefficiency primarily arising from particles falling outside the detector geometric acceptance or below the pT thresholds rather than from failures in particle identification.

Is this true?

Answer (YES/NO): NO